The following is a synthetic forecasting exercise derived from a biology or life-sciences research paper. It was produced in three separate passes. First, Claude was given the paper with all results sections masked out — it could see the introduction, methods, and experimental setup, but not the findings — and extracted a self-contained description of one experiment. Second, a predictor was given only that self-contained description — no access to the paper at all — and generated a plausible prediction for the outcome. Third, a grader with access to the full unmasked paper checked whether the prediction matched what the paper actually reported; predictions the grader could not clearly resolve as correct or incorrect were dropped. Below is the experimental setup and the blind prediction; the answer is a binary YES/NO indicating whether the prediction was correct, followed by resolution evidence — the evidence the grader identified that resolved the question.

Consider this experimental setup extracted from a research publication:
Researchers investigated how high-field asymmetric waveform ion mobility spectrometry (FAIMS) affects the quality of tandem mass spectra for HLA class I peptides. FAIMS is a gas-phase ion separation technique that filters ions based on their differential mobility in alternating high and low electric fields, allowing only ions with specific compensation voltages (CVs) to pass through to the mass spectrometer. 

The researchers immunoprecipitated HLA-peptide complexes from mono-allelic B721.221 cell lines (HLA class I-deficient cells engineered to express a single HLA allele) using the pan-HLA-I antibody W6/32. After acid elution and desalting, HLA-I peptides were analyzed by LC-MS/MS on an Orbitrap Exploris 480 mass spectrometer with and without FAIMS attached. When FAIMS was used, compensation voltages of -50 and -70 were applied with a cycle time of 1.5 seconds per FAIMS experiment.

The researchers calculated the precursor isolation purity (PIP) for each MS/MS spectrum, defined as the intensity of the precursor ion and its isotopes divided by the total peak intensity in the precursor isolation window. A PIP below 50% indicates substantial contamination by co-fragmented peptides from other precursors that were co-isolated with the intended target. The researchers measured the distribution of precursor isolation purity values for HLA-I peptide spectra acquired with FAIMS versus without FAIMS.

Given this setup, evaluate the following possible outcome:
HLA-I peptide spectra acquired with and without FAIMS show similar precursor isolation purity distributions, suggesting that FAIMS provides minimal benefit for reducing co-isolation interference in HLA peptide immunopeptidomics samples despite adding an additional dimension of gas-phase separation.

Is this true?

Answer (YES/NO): NO